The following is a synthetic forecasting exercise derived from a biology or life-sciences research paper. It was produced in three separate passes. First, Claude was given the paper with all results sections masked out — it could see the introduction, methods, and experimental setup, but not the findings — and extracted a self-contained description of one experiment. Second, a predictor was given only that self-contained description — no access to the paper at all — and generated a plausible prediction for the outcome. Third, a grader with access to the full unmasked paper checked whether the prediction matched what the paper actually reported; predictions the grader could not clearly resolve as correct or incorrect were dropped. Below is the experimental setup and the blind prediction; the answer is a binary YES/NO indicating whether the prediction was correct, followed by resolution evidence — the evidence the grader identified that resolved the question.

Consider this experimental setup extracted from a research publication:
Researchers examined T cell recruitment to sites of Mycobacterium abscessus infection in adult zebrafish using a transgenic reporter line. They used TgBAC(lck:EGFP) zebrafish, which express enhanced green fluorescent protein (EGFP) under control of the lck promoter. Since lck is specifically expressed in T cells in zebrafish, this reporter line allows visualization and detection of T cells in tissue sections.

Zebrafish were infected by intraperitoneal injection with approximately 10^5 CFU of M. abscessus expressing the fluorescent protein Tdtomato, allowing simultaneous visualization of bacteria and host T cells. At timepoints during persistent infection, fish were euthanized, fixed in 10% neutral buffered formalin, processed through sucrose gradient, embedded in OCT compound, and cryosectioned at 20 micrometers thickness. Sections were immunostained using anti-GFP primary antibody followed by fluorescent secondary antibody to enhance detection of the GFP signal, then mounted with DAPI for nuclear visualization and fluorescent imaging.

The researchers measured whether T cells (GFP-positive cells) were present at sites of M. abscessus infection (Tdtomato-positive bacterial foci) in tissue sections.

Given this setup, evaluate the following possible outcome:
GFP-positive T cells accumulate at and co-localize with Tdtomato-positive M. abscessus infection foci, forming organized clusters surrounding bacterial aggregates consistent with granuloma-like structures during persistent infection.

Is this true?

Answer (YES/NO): NO